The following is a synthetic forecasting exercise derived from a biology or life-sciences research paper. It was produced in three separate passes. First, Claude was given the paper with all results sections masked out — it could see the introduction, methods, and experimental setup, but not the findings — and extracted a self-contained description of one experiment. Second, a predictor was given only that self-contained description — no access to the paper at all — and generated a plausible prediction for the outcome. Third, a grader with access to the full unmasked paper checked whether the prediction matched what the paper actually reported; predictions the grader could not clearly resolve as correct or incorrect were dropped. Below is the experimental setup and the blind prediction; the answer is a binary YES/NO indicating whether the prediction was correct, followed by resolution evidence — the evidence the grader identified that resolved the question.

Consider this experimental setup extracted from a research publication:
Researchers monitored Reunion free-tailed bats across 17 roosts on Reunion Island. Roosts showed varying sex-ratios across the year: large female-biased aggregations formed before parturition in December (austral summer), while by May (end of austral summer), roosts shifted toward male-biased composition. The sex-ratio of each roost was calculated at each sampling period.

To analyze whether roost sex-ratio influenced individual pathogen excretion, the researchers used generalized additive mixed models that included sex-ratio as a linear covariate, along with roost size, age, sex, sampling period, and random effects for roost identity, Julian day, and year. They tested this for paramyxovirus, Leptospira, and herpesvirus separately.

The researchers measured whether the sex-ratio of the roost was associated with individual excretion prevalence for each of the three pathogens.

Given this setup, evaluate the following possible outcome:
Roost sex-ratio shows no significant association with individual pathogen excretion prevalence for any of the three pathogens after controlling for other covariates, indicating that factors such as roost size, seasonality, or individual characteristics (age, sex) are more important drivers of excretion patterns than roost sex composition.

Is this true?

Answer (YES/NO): YES